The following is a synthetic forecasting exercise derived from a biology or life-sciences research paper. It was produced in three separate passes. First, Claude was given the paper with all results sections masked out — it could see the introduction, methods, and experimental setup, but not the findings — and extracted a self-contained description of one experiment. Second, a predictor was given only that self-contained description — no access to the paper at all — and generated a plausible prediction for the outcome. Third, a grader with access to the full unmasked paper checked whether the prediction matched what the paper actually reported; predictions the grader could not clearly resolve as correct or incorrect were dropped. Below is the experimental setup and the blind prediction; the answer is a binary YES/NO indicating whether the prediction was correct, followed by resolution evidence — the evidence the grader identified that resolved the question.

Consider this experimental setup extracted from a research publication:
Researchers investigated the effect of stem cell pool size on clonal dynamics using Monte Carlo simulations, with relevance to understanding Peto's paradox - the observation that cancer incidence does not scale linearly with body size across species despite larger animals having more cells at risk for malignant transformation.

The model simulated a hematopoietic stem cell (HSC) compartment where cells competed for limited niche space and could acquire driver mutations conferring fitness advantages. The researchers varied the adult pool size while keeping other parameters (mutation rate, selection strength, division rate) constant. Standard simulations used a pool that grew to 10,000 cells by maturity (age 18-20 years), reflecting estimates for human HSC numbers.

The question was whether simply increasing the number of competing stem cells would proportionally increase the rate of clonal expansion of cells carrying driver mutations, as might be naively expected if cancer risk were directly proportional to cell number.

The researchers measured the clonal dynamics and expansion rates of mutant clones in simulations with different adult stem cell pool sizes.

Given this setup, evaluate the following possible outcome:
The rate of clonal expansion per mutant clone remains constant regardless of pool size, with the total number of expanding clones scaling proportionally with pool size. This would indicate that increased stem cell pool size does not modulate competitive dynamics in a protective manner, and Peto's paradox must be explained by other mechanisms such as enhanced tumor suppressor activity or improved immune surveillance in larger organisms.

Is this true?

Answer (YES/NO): NO